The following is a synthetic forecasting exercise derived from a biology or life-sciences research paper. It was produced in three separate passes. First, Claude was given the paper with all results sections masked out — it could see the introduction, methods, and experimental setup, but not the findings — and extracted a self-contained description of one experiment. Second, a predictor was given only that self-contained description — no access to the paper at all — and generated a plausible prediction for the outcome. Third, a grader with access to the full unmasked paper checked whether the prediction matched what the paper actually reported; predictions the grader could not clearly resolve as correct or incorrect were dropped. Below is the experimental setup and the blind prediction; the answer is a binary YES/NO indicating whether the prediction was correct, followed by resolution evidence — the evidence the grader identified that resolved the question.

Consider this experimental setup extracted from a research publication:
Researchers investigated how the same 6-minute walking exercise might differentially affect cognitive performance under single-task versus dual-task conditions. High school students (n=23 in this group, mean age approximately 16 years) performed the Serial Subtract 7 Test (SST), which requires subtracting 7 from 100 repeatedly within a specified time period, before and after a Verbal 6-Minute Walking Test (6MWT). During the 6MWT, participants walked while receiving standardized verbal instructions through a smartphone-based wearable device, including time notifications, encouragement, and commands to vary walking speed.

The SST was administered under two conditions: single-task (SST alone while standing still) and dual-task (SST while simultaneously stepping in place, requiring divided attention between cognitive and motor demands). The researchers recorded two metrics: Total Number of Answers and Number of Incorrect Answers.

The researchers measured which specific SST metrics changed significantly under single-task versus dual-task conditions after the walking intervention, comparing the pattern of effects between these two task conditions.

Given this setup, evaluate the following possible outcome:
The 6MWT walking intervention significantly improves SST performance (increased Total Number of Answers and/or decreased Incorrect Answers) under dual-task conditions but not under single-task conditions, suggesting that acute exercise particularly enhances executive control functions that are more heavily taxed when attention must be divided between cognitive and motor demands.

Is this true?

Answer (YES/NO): NO